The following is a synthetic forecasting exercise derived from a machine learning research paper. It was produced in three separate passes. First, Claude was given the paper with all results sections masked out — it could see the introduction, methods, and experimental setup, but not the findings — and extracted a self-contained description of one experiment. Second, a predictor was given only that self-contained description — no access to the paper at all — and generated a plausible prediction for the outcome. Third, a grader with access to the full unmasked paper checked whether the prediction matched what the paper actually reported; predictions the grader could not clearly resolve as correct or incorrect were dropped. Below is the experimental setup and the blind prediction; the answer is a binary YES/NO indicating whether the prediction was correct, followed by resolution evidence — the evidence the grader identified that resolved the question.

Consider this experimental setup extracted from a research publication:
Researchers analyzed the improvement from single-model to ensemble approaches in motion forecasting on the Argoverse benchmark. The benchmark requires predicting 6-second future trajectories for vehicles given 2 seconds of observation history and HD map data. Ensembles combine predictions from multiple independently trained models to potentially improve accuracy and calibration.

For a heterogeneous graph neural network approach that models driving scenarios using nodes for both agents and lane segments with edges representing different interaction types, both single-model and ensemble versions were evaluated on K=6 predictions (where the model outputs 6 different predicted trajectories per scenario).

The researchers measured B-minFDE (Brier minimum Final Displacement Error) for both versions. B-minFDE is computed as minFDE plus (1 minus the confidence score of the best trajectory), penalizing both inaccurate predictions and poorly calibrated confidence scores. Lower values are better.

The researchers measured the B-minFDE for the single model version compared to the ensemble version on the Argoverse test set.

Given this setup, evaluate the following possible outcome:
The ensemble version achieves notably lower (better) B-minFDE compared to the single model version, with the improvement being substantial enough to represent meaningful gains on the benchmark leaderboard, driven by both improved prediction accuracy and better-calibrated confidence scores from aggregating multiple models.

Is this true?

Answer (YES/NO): YES